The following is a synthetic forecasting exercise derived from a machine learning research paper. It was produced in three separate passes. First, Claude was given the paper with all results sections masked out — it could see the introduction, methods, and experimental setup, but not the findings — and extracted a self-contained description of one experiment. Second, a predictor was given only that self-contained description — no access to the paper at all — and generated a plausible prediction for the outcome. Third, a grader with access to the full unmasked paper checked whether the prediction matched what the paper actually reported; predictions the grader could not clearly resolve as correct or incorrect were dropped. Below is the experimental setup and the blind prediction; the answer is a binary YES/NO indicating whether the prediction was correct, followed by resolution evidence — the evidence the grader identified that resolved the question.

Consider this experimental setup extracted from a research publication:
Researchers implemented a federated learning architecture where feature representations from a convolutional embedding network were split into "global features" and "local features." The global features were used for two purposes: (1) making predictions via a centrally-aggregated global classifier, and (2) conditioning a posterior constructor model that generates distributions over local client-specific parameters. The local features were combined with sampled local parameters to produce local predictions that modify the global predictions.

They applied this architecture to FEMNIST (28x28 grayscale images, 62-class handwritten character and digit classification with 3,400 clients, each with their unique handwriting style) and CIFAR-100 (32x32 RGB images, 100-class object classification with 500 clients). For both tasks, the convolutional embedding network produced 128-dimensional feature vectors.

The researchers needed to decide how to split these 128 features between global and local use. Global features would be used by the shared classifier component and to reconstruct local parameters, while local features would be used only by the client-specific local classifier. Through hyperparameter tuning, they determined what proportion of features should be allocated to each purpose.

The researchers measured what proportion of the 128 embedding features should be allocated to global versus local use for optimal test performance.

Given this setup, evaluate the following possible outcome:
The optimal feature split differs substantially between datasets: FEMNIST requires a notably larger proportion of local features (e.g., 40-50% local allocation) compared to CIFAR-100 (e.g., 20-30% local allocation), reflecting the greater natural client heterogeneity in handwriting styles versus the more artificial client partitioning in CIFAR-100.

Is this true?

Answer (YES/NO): NO